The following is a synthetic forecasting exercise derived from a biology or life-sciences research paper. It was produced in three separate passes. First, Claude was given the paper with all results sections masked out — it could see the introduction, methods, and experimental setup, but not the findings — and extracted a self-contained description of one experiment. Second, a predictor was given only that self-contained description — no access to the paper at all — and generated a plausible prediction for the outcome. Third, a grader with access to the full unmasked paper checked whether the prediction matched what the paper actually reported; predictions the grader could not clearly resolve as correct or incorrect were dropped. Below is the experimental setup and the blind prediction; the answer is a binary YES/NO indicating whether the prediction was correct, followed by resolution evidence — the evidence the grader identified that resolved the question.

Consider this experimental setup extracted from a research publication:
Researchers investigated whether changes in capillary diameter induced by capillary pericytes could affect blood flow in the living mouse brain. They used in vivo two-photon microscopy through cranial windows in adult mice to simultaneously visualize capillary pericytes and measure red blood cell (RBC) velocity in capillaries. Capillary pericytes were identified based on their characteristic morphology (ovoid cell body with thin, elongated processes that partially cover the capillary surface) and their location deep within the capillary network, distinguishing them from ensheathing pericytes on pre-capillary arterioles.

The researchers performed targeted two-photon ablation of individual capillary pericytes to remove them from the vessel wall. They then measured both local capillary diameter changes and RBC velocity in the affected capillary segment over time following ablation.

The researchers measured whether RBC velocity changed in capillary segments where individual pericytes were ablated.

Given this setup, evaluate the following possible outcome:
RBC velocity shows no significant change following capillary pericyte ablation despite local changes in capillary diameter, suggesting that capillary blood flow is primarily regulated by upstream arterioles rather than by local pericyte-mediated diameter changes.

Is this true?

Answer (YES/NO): NO